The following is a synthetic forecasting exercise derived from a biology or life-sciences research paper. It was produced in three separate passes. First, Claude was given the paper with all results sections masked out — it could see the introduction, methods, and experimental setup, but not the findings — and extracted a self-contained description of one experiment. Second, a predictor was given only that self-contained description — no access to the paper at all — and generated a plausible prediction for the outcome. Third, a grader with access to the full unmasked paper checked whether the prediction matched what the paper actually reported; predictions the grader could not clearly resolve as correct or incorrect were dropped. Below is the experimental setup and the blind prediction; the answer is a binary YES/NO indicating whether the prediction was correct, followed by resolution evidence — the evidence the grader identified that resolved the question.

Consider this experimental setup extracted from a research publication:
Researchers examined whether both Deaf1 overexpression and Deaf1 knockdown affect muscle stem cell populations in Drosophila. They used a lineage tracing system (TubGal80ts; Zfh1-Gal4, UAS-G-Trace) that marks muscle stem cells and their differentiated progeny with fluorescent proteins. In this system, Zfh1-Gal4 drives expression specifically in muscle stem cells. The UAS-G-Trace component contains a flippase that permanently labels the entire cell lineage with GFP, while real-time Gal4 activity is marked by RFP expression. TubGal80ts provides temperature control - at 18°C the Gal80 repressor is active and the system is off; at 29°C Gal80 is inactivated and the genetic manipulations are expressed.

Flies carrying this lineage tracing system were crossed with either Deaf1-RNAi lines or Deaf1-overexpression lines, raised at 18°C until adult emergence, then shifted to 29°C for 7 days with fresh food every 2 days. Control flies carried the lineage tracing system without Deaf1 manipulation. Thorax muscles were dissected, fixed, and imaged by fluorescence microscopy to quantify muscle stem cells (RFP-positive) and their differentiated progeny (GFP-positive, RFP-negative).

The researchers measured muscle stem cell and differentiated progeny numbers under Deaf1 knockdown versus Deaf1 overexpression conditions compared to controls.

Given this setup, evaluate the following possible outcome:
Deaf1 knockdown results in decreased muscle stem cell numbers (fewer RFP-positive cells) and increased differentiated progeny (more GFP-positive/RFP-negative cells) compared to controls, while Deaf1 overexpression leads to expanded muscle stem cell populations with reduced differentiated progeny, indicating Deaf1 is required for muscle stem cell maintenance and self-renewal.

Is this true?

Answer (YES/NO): NO